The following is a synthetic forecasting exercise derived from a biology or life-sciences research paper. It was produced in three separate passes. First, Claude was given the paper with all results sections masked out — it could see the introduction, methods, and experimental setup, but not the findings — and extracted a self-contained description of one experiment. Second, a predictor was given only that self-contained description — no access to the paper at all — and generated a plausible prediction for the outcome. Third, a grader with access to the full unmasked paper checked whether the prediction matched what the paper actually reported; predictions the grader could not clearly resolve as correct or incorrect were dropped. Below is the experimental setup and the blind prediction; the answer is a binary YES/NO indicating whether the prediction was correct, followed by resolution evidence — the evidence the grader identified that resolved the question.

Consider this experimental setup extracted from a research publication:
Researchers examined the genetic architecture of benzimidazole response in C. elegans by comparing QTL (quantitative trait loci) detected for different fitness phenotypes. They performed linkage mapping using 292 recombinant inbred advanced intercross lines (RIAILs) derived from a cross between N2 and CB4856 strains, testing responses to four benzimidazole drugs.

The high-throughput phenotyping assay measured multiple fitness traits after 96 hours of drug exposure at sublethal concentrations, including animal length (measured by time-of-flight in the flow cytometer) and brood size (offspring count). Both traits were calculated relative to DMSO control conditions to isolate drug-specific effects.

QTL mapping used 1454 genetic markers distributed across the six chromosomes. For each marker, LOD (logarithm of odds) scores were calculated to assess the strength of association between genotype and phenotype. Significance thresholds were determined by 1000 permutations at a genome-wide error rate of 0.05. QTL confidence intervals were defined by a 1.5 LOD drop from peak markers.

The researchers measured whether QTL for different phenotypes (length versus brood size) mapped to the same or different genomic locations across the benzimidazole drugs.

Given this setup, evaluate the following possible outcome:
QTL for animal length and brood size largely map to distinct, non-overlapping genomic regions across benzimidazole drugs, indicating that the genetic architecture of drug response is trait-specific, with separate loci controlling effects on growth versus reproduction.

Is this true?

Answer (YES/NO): NO